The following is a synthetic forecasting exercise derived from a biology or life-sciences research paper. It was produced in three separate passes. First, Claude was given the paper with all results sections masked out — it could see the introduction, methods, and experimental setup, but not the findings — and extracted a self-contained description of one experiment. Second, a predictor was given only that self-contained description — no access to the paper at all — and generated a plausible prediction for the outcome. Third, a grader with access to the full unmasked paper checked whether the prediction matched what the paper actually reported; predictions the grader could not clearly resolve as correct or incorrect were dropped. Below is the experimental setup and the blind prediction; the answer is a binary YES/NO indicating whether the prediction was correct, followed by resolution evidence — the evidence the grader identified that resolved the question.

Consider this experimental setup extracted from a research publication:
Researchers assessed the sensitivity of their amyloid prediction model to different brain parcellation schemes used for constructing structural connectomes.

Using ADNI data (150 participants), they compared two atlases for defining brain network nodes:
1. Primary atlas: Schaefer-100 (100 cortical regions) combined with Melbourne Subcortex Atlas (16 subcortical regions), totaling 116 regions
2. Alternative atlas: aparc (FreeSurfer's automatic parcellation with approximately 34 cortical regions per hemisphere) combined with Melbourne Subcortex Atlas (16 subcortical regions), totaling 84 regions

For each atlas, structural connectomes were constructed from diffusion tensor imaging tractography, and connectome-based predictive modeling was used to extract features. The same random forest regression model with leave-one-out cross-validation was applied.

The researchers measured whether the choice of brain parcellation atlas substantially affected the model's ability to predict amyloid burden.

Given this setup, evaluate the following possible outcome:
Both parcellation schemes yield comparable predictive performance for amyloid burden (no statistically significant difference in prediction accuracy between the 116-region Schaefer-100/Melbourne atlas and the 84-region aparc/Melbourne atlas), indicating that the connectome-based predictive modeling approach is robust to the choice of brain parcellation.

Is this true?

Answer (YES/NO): YES